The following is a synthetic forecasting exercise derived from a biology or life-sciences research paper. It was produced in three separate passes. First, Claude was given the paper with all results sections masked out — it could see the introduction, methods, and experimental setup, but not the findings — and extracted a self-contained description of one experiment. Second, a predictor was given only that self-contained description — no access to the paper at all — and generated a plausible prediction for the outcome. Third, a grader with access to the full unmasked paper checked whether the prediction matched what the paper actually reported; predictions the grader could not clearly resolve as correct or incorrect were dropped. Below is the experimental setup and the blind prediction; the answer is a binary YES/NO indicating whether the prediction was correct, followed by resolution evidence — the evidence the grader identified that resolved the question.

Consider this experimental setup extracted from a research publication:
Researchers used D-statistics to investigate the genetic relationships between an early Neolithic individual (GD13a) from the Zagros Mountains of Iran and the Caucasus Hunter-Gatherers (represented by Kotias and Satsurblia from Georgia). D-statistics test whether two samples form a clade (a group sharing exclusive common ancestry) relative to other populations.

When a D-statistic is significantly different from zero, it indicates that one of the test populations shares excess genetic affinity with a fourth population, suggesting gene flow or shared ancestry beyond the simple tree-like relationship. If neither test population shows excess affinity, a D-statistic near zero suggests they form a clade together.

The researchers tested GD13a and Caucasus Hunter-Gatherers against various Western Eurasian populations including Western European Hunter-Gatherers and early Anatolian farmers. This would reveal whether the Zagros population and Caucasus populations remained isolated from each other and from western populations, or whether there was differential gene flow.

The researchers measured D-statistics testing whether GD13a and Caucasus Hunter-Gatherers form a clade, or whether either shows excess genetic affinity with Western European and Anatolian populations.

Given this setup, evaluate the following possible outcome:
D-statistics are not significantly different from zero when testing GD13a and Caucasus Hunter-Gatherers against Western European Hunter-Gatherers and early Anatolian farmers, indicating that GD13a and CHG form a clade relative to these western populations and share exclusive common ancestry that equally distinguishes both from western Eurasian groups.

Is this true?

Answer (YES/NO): NO